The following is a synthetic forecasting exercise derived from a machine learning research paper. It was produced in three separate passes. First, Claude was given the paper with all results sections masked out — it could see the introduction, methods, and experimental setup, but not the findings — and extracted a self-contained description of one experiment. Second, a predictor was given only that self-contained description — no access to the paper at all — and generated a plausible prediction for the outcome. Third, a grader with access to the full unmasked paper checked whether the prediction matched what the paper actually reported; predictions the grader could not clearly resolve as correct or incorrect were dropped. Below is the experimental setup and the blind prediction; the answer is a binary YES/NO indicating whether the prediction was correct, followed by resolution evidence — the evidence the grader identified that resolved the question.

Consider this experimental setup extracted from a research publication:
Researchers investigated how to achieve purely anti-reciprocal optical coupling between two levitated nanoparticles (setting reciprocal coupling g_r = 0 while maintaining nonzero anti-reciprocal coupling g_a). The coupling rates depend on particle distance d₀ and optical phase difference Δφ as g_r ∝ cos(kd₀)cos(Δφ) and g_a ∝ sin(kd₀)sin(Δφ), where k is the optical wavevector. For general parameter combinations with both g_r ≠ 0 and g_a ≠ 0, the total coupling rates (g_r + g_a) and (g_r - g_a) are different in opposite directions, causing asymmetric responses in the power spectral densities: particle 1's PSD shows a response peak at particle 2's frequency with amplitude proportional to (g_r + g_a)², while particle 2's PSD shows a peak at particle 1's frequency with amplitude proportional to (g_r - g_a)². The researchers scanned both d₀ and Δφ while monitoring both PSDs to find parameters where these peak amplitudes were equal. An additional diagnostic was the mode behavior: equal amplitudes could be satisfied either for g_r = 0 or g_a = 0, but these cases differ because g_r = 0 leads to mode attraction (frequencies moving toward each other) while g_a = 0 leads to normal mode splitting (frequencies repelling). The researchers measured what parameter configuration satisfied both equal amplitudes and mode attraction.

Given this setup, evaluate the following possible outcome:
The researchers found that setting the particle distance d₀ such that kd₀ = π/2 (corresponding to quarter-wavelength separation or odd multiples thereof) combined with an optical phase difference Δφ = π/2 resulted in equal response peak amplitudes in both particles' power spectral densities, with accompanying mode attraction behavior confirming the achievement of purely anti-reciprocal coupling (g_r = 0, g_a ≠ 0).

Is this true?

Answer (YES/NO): NO